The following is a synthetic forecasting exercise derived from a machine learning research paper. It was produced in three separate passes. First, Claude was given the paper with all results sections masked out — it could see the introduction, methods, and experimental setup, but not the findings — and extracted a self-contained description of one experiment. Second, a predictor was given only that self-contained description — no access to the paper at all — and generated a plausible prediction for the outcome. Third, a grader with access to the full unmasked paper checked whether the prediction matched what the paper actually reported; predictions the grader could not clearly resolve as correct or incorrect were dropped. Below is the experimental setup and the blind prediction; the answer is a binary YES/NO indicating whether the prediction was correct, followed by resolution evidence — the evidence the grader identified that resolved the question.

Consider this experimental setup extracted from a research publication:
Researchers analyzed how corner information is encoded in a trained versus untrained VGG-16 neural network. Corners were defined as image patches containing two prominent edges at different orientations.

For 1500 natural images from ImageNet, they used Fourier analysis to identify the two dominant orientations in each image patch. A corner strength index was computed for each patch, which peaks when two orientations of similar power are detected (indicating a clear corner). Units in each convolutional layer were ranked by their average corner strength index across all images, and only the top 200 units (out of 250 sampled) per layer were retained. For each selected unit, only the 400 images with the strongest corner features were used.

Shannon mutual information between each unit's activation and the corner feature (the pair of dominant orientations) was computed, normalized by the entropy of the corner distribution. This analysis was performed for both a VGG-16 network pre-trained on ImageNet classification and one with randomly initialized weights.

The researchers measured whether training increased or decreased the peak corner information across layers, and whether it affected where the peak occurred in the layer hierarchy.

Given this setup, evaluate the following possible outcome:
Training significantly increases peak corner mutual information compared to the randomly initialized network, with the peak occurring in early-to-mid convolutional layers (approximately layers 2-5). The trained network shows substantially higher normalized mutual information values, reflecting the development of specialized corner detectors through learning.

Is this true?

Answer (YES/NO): YES